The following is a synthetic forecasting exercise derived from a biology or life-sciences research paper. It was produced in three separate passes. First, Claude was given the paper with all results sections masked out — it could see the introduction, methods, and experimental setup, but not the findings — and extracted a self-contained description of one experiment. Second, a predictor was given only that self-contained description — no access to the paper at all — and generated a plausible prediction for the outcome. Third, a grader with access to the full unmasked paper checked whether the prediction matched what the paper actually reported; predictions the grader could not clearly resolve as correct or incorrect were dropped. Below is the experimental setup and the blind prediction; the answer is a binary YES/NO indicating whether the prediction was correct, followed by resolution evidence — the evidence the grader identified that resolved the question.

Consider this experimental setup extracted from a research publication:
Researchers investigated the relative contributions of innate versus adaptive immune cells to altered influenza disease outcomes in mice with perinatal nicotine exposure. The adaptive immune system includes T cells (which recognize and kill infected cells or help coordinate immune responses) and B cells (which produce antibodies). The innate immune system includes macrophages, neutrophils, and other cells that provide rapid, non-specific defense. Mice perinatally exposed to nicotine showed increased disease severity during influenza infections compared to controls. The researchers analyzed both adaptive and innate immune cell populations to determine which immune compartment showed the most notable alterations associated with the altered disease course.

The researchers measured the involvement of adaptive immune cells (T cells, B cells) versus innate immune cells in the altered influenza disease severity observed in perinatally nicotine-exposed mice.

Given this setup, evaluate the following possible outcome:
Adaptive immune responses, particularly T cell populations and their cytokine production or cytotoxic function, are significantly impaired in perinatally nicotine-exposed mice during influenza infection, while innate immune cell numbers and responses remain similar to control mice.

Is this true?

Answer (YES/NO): NO